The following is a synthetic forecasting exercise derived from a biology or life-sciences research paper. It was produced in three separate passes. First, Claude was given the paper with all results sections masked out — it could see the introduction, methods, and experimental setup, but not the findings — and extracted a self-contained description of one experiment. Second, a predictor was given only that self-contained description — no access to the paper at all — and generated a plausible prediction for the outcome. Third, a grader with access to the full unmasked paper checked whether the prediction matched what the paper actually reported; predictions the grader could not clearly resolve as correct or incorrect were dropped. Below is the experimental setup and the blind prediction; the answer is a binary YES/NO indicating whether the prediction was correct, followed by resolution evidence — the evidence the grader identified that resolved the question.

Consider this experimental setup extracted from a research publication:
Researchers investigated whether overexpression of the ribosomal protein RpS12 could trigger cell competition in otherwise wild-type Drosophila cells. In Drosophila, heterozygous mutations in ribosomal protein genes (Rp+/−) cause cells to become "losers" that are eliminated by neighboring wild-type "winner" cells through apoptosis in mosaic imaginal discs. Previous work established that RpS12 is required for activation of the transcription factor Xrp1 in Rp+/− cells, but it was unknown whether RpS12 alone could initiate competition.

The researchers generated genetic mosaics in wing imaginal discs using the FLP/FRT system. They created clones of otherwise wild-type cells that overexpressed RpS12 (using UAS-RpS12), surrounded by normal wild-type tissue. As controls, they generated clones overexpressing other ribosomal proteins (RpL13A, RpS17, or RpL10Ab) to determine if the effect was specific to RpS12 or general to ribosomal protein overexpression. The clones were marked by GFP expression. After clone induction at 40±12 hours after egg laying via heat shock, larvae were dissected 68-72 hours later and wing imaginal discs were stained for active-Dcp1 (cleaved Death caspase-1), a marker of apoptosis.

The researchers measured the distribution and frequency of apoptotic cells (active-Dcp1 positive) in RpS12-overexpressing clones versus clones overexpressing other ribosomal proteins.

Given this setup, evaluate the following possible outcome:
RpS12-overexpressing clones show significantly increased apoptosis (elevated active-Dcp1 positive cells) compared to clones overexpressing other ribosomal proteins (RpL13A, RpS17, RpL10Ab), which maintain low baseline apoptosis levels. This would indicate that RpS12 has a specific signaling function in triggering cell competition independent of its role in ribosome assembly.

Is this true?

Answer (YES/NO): NO